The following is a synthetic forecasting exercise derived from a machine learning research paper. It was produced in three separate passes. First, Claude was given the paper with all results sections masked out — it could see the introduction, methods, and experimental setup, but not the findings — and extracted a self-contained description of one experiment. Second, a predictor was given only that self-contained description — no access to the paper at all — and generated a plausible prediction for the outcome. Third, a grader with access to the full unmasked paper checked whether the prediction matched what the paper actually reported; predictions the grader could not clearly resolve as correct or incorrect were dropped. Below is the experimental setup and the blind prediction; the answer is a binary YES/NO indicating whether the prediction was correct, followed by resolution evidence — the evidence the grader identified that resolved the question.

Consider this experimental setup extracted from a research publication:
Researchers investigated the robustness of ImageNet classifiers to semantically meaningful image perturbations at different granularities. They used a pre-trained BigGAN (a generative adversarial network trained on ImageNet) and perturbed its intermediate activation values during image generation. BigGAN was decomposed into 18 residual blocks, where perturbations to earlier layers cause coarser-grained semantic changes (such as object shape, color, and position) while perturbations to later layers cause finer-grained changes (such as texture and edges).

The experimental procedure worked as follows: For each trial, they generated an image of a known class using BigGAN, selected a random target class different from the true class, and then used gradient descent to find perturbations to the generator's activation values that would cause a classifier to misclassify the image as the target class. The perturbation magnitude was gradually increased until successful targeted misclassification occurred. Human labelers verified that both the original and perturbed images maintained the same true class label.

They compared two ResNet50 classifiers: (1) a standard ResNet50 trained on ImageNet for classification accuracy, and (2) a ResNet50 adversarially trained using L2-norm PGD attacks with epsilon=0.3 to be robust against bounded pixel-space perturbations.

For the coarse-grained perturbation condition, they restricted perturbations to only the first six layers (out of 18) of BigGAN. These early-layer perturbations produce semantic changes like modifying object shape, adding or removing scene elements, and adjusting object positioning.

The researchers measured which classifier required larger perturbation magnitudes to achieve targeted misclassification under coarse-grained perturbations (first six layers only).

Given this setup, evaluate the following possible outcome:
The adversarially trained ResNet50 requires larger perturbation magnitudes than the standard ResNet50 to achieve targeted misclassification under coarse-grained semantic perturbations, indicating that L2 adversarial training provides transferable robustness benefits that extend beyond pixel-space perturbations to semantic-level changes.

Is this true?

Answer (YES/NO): NO